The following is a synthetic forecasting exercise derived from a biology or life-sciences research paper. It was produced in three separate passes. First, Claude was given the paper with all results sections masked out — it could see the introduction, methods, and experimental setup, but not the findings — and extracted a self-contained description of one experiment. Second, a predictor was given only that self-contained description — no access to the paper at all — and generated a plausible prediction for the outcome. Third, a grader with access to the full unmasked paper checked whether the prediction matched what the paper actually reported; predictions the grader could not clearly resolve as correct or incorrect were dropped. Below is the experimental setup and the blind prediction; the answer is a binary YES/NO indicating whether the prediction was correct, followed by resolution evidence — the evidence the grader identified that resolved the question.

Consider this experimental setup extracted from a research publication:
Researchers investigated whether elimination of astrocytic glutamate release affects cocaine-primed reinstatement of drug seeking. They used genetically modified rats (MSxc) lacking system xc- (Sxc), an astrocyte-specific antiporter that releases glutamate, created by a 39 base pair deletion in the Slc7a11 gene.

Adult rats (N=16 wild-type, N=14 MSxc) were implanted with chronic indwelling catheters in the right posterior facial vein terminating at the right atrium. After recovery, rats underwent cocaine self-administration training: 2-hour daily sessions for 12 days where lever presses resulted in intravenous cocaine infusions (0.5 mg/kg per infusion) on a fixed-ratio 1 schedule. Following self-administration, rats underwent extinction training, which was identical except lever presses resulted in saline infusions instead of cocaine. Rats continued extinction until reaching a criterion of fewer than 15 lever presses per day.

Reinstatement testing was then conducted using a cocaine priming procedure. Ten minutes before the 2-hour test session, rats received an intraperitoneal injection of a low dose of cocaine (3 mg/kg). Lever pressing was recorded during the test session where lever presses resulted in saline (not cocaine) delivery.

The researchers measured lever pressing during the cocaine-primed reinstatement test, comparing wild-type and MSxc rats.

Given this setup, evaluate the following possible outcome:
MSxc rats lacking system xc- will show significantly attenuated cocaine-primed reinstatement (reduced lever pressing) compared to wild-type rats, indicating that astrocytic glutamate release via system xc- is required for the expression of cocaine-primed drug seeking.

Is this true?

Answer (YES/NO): NO